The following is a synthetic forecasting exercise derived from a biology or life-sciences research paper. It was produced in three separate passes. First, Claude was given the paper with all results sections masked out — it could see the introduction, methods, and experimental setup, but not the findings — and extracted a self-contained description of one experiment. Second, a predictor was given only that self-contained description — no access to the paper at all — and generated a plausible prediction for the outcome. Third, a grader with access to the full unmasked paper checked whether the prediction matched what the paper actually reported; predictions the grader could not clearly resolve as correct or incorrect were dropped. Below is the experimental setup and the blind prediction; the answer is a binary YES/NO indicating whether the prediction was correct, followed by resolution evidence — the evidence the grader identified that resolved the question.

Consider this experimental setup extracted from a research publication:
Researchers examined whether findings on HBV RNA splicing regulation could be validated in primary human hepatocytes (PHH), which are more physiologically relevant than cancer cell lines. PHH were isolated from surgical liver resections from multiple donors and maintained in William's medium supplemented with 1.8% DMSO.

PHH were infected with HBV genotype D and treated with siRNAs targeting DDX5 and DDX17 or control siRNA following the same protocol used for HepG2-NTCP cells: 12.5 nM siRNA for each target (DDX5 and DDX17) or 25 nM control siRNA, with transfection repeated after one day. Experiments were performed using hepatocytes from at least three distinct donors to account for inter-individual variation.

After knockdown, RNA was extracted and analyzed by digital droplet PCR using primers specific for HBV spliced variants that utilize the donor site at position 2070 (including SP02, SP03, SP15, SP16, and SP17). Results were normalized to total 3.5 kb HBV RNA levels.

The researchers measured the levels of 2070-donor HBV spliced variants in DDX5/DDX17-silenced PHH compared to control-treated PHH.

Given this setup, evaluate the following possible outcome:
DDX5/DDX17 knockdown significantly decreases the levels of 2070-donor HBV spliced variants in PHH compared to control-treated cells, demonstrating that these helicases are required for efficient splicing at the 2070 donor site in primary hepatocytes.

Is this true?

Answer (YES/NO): NO